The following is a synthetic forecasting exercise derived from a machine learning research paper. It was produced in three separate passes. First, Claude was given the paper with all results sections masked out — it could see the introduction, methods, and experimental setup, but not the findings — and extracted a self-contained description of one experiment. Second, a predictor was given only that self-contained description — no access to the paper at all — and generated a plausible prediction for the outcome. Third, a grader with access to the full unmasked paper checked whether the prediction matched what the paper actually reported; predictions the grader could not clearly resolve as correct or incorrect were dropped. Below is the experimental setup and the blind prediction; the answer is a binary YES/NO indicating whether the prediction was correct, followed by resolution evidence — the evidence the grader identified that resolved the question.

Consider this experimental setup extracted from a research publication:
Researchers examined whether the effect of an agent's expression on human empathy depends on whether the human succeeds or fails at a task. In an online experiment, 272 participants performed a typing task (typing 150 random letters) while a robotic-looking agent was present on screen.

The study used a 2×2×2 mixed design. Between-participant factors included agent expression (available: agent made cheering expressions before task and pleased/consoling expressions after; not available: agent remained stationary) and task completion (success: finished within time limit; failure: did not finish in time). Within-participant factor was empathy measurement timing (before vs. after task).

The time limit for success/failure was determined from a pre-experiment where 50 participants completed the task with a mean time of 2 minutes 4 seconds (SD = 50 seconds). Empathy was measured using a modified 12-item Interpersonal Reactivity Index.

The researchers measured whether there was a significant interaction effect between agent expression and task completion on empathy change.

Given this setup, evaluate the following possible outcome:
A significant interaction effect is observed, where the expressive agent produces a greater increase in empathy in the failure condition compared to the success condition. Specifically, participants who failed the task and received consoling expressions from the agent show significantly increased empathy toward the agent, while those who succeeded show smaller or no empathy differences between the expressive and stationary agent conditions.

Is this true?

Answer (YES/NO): NO